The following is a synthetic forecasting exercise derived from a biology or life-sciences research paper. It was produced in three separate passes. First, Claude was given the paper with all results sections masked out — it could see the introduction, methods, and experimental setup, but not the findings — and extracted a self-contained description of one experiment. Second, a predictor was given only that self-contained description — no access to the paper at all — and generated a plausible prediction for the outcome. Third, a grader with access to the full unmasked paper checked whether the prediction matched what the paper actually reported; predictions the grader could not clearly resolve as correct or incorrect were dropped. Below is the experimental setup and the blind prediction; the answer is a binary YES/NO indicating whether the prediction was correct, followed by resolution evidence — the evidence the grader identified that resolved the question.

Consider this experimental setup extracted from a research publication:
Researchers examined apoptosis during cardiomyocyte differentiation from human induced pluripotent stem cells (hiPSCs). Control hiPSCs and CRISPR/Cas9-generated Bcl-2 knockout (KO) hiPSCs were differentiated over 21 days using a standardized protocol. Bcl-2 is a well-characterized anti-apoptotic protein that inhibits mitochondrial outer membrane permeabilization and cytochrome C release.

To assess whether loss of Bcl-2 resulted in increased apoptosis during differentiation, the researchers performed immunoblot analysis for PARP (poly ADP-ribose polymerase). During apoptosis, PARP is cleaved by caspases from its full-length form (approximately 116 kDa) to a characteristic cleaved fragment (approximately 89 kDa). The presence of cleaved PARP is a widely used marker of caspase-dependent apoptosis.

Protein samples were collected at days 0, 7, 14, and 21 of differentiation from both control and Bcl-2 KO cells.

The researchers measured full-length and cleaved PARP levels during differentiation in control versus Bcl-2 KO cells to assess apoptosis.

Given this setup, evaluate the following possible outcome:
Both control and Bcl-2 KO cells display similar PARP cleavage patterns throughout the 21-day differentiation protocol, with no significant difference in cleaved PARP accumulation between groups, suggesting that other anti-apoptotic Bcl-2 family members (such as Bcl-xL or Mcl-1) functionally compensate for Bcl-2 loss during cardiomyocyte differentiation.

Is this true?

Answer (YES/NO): NO